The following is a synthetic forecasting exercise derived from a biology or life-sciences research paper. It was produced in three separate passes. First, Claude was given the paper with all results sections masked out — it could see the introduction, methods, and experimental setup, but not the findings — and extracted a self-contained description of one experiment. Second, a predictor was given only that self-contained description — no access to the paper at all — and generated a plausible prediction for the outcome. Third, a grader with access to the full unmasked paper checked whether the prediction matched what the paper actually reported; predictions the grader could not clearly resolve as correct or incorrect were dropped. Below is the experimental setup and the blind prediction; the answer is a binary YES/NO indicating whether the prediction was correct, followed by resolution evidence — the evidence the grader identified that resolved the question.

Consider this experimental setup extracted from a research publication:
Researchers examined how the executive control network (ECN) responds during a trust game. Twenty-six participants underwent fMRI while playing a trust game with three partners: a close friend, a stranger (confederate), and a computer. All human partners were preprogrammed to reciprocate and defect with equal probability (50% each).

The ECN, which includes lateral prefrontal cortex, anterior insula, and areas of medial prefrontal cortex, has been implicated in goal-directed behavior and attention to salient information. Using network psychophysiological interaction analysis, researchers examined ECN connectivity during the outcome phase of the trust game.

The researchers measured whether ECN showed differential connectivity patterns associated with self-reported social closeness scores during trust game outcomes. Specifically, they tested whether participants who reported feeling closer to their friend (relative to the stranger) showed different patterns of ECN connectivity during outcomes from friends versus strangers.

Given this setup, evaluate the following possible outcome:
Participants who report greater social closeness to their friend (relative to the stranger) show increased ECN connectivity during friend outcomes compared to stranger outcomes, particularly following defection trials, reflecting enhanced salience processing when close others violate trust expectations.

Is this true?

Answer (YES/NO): NO